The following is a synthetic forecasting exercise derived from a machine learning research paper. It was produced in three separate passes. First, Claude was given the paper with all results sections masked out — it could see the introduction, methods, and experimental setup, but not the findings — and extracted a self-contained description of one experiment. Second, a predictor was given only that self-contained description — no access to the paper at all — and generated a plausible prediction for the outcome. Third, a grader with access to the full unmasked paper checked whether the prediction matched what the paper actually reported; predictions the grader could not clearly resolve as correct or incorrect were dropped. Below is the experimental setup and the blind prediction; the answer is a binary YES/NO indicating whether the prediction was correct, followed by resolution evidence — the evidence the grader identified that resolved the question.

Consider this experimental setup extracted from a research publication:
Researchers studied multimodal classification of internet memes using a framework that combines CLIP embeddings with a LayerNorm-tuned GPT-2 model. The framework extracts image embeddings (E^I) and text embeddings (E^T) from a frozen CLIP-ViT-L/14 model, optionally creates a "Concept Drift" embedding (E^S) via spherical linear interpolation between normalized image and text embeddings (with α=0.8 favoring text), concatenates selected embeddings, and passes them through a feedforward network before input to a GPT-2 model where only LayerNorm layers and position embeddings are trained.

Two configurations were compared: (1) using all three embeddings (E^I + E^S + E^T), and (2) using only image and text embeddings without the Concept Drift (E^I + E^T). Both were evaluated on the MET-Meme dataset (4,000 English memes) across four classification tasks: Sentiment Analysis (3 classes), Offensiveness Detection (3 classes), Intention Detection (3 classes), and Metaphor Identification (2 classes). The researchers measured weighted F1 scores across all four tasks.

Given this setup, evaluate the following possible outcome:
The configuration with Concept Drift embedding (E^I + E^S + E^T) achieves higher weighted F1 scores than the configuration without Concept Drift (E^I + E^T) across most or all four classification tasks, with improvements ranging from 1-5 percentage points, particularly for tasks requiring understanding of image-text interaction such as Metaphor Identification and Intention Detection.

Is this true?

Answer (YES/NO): NO